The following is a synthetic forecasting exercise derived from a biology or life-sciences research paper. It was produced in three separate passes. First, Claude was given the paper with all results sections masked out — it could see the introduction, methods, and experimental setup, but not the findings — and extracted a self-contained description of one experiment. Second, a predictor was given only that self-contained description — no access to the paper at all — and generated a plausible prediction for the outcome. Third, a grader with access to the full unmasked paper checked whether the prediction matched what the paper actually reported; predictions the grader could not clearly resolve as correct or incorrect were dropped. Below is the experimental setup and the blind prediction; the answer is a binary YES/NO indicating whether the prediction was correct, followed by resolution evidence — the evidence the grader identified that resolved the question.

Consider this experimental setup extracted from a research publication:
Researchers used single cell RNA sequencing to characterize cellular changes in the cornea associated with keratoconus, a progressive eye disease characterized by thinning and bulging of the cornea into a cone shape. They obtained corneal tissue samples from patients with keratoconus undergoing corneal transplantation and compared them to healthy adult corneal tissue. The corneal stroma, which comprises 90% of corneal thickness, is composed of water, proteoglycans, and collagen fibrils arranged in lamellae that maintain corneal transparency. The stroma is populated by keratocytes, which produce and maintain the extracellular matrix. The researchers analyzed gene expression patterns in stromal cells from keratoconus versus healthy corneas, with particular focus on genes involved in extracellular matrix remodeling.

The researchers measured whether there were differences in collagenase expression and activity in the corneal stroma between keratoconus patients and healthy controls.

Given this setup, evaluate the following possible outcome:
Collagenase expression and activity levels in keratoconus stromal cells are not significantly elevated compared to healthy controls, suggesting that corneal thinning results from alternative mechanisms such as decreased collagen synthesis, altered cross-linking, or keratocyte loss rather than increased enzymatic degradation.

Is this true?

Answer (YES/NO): NO